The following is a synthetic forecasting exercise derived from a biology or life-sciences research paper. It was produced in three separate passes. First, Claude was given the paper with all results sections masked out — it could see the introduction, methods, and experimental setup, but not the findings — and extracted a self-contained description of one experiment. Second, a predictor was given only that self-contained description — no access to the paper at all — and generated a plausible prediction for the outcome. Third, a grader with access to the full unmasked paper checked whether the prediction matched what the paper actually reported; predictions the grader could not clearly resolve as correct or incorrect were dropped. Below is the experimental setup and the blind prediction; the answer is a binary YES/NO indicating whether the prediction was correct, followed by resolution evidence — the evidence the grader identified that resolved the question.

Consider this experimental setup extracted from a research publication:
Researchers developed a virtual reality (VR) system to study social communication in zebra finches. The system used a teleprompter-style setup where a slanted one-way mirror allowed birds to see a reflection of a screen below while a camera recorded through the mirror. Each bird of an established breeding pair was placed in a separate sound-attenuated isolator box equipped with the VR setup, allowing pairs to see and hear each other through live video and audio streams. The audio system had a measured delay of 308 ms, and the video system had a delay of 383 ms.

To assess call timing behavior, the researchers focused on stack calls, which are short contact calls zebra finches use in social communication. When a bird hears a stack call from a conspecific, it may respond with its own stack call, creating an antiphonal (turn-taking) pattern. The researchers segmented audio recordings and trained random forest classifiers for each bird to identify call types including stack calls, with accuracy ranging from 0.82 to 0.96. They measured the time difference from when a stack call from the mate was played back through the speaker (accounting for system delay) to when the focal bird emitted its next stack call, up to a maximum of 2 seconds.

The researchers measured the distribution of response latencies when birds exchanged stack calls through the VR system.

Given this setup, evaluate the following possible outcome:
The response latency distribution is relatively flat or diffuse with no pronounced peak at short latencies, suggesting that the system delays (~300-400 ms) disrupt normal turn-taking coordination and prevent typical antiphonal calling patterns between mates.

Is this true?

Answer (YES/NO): NO